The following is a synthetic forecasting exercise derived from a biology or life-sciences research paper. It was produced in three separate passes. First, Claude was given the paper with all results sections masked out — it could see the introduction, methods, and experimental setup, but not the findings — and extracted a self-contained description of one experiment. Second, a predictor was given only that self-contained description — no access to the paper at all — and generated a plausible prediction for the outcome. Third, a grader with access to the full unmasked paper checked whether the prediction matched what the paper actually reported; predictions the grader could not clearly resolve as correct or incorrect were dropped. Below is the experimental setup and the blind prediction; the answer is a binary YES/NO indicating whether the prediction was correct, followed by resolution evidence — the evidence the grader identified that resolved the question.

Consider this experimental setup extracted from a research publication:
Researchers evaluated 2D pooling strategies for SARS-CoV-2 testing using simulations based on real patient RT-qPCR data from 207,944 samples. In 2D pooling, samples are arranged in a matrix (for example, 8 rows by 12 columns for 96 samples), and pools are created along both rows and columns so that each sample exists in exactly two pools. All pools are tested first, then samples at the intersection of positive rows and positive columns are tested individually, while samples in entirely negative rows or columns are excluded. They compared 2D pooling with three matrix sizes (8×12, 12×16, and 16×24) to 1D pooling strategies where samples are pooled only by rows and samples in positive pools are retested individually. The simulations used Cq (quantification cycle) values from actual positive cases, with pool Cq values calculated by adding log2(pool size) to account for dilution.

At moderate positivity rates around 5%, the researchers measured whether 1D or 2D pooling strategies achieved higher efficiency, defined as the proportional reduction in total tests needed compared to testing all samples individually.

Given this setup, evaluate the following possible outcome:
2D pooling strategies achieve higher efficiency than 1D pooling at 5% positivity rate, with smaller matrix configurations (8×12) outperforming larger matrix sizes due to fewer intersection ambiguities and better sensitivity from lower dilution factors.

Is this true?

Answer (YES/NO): NO